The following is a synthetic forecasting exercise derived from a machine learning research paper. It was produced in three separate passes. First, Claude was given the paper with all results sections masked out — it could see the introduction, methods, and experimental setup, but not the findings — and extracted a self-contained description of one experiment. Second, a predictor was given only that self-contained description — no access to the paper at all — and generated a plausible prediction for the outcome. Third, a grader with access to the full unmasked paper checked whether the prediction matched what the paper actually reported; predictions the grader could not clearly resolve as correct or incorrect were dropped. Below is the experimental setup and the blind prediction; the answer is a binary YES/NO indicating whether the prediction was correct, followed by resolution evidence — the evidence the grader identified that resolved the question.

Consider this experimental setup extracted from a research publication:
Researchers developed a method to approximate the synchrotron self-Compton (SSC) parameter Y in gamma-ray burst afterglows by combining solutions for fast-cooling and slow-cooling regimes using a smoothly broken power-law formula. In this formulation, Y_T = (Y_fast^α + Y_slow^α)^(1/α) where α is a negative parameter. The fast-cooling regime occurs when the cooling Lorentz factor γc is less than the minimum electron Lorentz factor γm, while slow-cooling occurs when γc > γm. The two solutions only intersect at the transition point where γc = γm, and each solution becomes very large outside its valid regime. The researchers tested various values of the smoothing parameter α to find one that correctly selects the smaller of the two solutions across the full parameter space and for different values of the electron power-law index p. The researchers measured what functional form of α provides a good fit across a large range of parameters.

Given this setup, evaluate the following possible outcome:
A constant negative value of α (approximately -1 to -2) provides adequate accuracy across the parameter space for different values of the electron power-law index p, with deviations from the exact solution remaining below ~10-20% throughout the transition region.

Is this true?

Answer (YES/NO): NO